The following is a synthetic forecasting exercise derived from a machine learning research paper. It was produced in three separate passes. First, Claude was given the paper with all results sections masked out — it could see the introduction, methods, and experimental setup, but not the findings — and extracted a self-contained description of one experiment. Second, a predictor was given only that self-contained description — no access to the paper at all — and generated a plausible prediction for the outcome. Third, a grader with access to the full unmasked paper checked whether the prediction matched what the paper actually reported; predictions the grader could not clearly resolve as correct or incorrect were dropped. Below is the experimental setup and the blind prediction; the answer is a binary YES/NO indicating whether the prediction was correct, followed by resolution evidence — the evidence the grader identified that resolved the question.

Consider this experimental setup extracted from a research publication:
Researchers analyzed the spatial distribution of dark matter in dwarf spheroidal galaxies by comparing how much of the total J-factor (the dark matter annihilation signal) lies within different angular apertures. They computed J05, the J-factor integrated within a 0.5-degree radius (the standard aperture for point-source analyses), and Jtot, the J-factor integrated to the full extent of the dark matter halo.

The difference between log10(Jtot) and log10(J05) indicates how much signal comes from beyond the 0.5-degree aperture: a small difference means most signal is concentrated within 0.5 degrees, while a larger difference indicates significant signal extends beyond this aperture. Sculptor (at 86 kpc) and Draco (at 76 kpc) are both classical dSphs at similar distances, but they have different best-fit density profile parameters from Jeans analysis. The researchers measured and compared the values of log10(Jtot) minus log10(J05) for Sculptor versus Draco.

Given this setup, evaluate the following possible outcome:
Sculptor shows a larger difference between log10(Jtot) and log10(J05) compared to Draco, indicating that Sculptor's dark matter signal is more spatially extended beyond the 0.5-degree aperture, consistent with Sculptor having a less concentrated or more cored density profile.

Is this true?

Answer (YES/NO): YES